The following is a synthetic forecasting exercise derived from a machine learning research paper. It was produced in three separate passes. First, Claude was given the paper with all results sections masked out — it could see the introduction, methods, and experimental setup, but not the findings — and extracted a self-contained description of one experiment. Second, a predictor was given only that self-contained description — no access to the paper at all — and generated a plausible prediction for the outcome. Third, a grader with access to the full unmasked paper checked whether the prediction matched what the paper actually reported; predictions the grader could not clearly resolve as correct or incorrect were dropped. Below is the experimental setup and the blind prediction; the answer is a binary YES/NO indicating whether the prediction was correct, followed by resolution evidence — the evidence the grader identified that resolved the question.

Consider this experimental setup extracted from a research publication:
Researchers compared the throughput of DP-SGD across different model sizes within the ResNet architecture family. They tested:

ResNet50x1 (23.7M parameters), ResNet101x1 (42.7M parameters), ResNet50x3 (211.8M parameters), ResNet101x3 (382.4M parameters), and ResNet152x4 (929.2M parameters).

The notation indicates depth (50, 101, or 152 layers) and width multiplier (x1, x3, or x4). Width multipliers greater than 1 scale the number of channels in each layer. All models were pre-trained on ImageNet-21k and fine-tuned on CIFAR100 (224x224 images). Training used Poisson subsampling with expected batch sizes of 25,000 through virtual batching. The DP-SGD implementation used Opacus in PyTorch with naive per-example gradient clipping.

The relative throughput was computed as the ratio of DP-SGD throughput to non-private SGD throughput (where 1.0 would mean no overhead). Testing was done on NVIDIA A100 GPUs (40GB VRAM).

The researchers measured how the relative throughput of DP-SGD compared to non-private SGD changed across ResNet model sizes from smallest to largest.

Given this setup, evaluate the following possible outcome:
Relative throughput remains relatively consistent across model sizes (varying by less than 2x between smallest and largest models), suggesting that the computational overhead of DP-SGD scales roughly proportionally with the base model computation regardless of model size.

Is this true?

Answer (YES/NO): NO